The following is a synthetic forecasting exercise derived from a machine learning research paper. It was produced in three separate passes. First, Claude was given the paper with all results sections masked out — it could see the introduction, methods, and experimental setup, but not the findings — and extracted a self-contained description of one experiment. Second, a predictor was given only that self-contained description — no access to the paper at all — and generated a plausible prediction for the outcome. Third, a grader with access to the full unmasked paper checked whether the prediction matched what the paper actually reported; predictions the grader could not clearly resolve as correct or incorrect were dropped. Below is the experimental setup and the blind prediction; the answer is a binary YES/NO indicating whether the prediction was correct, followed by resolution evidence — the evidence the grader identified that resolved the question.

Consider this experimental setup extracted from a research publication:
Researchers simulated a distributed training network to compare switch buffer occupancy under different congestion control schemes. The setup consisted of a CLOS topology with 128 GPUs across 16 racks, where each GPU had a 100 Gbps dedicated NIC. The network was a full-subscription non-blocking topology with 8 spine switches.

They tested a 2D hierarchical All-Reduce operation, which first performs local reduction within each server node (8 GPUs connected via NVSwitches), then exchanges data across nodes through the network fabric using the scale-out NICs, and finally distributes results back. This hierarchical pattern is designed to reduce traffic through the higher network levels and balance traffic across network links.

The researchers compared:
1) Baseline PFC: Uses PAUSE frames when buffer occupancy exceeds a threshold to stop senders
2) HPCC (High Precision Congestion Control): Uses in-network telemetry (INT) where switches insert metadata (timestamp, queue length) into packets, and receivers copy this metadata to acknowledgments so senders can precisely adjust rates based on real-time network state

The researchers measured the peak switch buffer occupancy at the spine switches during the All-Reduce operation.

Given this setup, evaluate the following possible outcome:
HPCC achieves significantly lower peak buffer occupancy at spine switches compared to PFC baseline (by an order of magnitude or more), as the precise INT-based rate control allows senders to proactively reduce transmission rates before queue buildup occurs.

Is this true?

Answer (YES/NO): NO